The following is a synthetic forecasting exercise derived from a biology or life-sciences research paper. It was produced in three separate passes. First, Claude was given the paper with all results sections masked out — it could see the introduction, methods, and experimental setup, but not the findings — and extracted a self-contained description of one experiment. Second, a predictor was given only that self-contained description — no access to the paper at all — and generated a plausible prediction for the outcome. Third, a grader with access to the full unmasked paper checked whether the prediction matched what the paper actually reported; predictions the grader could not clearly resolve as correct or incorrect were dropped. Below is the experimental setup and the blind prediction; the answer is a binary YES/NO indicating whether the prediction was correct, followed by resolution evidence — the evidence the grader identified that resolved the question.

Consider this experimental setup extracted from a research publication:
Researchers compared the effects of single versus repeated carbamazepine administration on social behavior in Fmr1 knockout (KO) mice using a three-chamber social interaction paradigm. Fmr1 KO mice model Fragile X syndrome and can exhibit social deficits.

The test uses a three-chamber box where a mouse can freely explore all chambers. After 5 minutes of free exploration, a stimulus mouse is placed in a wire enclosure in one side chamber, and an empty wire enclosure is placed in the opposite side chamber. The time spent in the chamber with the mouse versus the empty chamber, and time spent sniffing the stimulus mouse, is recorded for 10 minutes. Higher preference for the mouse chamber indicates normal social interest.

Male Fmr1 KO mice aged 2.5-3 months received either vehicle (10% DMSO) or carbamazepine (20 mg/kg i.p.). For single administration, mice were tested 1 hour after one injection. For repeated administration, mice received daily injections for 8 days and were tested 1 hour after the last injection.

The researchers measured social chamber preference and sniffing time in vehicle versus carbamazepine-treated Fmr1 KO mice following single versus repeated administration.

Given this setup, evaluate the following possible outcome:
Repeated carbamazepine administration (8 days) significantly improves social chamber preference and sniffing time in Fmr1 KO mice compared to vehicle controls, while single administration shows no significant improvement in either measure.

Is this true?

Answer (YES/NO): NO